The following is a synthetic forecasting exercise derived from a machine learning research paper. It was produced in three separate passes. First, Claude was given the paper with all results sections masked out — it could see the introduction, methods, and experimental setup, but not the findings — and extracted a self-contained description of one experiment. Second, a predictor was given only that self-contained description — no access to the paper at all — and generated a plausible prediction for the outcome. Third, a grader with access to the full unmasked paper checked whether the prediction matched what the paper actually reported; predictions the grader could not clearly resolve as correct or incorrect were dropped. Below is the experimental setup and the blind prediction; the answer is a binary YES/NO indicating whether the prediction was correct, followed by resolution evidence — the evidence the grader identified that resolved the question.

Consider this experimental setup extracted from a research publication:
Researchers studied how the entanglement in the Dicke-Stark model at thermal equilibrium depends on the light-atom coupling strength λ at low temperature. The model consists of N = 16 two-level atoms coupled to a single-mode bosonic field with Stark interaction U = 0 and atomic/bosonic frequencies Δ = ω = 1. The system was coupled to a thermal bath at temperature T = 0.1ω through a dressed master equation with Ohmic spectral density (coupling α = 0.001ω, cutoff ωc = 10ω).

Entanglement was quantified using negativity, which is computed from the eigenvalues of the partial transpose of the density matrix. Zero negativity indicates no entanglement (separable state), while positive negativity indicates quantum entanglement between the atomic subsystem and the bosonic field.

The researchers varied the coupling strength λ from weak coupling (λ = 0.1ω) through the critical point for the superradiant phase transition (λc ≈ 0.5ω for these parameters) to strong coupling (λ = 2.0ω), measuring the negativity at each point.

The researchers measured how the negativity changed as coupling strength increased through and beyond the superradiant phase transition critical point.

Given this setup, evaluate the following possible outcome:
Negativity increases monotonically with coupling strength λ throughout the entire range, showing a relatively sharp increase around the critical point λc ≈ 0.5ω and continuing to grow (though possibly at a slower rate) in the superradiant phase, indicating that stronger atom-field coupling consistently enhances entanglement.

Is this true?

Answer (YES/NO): NO